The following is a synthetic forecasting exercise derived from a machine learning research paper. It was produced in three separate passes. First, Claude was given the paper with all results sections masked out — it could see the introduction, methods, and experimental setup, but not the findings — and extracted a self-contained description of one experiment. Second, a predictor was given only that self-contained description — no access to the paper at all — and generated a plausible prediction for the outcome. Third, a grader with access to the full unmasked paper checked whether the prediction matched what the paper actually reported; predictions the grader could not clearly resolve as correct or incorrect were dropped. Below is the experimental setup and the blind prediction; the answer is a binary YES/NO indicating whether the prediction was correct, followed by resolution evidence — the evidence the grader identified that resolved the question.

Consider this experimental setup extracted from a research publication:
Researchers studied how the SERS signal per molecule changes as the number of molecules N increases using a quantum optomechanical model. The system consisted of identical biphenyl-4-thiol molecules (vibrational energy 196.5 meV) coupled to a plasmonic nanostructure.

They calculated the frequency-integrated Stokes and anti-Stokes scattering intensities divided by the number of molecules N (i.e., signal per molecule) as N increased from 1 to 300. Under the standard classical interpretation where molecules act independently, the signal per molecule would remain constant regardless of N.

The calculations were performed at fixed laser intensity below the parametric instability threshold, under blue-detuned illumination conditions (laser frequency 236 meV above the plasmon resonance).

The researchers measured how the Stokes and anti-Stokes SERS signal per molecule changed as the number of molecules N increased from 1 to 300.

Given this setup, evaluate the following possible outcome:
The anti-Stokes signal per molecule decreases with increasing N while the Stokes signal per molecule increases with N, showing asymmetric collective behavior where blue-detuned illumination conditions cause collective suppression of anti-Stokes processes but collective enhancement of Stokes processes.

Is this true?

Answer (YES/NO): NO